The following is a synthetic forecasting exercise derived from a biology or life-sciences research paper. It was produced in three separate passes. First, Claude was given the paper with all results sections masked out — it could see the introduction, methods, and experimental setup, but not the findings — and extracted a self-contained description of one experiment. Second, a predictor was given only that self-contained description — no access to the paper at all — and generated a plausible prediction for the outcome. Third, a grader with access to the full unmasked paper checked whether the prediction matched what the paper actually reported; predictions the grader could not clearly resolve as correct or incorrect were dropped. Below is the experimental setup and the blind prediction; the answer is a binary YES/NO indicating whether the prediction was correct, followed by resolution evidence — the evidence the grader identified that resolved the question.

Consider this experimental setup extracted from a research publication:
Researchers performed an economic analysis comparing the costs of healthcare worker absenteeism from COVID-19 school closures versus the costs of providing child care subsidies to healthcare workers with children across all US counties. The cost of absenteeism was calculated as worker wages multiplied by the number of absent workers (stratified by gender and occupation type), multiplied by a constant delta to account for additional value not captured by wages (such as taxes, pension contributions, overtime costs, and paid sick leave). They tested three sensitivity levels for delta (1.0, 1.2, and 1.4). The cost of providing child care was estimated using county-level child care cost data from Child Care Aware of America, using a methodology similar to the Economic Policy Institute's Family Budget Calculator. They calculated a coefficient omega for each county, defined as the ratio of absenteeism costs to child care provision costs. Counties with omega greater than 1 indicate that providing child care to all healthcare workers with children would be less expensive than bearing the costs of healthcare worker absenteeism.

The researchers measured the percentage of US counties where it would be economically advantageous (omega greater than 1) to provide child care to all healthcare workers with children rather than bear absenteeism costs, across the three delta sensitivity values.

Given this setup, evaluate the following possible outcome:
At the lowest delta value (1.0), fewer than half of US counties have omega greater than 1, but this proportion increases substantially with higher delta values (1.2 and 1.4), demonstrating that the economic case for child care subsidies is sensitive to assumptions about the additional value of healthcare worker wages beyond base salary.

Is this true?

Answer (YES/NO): NO